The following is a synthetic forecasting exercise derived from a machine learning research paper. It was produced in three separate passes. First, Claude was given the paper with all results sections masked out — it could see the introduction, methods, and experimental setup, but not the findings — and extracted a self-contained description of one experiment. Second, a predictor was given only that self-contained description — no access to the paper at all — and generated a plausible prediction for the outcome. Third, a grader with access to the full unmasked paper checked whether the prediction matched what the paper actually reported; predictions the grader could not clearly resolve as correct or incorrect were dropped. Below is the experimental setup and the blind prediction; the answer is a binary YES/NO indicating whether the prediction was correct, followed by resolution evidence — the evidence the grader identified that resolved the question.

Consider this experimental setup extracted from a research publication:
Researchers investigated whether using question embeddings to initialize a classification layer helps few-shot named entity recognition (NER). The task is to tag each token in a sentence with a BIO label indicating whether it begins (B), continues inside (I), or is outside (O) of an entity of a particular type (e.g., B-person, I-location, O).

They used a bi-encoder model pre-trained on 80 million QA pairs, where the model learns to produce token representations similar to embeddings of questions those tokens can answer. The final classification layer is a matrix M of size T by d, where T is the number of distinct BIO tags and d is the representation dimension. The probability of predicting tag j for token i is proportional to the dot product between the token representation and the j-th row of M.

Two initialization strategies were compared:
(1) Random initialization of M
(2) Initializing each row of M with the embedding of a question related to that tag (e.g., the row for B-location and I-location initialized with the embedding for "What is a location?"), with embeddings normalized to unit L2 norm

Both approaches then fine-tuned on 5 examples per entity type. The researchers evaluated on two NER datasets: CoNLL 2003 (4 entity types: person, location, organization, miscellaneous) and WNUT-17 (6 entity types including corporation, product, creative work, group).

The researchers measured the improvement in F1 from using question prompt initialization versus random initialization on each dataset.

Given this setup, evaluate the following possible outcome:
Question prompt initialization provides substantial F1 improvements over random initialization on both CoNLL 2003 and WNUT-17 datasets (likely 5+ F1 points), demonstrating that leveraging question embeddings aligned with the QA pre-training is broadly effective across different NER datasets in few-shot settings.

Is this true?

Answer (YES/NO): NO